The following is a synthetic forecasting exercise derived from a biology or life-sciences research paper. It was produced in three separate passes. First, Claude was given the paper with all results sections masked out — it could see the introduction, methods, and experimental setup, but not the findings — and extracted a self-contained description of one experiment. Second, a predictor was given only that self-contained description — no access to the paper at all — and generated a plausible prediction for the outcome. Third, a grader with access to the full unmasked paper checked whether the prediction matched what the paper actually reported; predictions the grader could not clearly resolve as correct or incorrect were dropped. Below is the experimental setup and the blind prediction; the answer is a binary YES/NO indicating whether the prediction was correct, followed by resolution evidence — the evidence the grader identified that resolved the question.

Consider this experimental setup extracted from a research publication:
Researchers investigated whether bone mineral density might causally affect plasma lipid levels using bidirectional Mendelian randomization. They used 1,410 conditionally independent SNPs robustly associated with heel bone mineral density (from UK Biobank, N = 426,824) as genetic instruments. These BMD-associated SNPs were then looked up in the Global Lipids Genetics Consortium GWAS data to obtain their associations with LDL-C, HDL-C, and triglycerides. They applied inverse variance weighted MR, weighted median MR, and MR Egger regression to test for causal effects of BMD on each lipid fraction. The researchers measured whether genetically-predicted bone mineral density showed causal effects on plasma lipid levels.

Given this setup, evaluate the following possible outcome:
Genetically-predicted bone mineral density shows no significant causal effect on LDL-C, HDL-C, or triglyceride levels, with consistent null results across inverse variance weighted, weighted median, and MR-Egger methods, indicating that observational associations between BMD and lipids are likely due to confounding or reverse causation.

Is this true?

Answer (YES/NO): NO